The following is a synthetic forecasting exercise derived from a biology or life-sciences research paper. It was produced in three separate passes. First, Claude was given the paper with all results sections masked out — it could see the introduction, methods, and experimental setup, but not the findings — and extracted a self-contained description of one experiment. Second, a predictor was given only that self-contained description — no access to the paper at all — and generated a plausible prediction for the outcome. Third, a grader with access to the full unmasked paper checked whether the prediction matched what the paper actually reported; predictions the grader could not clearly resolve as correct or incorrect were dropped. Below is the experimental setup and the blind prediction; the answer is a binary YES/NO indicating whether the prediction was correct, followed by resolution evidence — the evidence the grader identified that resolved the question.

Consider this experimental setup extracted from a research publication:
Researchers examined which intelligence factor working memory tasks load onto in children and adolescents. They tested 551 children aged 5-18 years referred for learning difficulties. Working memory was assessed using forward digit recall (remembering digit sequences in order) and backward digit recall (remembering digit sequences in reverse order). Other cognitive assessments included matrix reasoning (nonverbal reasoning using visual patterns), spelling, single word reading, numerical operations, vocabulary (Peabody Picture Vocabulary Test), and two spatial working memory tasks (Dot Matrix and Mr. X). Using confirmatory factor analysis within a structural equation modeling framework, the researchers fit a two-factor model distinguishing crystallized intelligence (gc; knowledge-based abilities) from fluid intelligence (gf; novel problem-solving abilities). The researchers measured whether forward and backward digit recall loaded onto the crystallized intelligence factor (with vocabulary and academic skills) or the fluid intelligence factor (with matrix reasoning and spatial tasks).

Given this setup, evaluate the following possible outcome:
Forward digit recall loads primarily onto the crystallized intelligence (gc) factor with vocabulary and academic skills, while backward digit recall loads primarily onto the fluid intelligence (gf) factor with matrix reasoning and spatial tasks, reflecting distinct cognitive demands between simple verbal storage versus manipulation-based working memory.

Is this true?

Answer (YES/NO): NO